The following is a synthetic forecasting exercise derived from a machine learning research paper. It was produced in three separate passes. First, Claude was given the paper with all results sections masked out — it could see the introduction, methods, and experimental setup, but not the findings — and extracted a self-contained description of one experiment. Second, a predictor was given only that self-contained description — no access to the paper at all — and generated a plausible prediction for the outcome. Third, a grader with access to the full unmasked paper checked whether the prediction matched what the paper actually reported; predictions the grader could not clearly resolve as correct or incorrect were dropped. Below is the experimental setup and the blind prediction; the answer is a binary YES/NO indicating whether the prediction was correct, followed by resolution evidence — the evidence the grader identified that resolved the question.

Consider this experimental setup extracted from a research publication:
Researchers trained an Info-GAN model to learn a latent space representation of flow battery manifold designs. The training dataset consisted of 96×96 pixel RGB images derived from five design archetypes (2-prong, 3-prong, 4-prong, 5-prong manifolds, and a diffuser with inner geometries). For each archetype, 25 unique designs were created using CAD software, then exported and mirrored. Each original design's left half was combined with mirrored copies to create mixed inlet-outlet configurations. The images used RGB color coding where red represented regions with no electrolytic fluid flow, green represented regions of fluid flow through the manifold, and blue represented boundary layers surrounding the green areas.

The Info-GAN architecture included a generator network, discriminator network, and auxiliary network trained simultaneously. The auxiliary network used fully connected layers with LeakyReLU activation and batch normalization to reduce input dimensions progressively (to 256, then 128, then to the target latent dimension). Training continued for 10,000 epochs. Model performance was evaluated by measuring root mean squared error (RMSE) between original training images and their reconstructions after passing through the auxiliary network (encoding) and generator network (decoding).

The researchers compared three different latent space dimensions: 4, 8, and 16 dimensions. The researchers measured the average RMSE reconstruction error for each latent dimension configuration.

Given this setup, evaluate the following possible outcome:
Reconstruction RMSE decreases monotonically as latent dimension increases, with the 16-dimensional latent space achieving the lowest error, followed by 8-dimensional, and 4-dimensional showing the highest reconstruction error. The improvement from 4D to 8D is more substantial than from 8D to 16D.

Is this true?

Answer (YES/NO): NO